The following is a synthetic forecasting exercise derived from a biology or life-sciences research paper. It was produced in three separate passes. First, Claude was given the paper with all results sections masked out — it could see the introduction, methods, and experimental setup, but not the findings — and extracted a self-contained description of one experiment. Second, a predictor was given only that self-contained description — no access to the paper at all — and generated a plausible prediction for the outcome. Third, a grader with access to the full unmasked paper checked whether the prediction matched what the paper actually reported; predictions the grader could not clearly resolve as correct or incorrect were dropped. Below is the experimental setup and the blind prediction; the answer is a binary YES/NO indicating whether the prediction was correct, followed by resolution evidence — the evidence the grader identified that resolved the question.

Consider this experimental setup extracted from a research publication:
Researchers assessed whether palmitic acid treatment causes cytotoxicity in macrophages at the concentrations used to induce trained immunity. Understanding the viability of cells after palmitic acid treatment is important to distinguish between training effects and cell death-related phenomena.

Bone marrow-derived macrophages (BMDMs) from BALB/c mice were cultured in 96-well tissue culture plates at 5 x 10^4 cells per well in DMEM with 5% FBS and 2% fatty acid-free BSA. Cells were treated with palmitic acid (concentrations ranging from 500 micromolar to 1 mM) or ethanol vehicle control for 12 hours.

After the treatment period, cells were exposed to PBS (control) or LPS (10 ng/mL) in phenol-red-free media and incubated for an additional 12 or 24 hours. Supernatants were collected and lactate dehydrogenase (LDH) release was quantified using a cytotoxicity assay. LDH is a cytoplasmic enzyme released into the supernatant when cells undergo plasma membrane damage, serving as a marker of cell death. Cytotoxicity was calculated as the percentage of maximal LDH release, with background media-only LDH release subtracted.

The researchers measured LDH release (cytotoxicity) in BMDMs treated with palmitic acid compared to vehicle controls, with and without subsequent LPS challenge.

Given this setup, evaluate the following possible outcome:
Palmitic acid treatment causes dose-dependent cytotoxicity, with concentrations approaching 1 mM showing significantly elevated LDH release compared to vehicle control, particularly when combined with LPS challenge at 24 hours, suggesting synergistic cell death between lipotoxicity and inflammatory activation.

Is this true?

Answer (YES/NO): NO